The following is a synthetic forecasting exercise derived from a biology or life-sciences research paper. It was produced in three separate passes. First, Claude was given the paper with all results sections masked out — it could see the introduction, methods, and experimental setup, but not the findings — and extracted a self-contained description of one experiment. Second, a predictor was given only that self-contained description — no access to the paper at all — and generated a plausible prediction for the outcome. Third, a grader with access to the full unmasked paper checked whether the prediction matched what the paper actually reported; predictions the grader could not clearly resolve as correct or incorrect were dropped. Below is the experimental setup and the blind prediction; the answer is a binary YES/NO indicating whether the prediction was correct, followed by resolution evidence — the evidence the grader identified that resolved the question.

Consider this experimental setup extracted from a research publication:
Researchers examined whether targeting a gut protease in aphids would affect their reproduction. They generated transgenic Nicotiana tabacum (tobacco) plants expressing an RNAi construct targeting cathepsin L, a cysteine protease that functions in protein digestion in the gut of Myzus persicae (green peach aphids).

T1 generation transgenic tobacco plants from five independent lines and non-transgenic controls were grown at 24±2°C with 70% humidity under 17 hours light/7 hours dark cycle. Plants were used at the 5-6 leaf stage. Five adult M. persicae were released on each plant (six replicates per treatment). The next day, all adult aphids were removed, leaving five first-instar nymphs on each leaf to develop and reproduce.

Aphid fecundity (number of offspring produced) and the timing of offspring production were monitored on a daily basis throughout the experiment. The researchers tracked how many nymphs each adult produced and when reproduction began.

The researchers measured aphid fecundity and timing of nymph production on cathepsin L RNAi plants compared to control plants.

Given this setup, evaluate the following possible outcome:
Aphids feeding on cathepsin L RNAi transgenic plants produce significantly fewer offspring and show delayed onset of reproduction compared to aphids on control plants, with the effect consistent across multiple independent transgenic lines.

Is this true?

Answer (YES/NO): NO